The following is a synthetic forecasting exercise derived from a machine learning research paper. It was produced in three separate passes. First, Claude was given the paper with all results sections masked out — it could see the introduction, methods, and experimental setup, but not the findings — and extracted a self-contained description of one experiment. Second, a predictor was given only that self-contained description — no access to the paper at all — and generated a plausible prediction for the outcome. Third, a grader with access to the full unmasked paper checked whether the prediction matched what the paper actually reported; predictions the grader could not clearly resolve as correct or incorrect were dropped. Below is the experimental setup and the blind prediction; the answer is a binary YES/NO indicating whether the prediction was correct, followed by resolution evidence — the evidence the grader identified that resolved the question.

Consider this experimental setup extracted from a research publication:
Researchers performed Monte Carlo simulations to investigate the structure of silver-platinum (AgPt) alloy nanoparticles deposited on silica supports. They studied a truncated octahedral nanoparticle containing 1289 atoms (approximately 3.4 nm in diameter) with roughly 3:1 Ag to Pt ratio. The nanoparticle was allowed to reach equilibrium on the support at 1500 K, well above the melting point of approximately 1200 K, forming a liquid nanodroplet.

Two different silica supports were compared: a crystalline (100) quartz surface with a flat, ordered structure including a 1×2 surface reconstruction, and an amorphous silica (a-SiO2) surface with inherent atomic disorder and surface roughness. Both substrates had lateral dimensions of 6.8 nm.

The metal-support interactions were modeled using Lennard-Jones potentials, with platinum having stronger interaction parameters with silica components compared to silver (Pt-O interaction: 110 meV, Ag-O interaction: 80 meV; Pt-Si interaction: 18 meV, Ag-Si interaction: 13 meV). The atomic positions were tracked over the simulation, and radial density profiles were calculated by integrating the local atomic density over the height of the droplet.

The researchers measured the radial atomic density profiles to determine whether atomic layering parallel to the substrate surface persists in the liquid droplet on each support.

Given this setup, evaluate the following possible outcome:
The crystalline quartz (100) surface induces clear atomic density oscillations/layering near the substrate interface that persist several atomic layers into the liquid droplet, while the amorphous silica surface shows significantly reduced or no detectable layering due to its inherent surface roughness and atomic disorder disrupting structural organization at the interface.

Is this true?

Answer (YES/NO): YES